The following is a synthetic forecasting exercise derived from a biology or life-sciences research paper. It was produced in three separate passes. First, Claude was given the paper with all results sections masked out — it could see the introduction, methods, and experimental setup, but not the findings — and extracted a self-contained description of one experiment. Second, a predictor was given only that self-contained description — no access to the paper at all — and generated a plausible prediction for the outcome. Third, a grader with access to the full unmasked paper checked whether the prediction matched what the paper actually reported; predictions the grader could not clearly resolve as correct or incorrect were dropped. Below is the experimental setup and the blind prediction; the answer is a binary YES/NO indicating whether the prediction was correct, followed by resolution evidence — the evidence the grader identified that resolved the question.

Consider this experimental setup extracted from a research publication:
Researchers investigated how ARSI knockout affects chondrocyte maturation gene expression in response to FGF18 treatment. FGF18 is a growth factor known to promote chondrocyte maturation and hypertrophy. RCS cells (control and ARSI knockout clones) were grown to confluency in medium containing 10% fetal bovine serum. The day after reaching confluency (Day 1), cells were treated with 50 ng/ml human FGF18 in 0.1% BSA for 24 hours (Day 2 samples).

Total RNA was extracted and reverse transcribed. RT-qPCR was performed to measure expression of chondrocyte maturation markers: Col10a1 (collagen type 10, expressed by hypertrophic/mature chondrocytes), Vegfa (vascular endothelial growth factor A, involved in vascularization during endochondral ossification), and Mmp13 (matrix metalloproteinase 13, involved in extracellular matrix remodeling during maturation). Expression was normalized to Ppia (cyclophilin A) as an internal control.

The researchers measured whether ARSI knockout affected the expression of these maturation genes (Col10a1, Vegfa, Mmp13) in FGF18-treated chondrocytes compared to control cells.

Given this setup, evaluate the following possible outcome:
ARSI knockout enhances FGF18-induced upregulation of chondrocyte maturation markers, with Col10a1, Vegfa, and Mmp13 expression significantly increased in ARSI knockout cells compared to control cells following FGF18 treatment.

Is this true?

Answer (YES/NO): NO